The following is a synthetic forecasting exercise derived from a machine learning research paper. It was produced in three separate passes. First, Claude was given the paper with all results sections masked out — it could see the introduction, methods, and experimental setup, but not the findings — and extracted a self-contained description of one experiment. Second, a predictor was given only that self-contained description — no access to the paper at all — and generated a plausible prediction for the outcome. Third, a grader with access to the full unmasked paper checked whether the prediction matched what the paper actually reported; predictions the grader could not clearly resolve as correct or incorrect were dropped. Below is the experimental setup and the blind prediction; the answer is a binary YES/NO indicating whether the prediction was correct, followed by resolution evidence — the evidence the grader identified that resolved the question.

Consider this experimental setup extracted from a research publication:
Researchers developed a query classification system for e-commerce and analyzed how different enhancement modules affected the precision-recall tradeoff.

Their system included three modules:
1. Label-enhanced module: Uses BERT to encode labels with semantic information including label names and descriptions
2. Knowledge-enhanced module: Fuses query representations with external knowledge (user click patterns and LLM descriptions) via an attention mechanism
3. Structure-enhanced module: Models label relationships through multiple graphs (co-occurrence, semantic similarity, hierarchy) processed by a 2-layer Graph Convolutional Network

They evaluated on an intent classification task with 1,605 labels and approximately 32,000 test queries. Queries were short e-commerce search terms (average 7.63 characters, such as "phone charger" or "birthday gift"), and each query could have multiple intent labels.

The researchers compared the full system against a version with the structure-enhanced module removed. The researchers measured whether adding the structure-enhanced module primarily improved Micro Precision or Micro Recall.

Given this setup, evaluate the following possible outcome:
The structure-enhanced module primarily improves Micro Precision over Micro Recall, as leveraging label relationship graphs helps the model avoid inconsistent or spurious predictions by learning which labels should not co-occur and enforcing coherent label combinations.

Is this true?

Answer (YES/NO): NO